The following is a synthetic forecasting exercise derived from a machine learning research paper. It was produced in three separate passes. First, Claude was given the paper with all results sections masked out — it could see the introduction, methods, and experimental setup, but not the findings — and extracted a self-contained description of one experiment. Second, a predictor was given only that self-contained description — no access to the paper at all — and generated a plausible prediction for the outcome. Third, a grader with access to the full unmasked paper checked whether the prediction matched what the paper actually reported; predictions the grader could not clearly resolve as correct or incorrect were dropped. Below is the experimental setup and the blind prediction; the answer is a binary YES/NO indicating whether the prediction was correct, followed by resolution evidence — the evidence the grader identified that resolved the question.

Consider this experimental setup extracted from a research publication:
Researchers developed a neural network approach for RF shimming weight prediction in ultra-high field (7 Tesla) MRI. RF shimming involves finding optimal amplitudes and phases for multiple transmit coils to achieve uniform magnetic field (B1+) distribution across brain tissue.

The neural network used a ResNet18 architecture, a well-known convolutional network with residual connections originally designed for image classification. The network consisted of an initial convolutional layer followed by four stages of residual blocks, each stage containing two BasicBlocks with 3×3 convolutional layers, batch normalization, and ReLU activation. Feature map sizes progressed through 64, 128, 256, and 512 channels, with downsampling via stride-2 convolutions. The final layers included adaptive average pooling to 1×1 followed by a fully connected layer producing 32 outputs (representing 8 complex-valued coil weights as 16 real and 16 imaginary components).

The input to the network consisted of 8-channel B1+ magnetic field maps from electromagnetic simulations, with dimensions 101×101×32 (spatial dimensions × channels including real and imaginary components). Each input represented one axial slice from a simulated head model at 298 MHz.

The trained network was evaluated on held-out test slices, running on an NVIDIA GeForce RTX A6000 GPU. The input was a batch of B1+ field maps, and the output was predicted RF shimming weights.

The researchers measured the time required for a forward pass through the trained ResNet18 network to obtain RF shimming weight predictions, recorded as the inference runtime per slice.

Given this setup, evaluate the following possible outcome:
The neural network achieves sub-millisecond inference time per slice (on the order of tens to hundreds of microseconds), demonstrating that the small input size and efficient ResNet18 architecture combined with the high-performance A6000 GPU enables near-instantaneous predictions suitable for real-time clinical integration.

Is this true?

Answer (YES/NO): NO